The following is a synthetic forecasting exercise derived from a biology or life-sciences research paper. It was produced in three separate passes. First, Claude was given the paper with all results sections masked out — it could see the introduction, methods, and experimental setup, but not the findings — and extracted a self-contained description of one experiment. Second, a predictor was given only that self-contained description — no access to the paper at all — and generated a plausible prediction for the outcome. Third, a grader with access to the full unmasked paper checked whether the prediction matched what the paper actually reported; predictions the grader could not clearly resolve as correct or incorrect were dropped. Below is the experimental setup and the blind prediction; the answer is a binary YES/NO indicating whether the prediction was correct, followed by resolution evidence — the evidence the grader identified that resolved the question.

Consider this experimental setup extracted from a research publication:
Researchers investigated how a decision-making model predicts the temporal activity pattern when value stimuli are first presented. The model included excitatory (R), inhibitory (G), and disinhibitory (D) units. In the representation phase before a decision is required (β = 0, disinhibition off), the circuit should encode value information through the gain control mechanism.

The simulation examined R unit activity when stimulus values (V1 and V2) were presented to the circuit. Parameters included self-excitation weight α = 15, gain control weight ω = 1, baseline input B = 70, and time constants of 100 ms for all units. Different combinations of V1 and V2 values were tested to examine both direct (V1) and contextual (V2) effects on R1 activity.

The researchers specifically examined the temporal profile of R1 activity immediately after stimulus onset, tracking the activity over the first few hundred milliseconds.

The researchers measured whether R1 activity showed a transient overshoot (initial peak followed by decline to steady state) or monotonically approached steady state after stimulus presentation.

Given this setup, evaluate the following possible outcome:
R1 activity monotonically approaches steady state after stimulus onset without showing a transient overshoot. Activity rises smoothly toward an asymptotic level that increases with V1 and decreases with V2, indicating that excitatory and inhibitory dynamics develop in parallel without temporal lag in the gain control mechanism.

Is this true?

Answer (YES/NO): NO